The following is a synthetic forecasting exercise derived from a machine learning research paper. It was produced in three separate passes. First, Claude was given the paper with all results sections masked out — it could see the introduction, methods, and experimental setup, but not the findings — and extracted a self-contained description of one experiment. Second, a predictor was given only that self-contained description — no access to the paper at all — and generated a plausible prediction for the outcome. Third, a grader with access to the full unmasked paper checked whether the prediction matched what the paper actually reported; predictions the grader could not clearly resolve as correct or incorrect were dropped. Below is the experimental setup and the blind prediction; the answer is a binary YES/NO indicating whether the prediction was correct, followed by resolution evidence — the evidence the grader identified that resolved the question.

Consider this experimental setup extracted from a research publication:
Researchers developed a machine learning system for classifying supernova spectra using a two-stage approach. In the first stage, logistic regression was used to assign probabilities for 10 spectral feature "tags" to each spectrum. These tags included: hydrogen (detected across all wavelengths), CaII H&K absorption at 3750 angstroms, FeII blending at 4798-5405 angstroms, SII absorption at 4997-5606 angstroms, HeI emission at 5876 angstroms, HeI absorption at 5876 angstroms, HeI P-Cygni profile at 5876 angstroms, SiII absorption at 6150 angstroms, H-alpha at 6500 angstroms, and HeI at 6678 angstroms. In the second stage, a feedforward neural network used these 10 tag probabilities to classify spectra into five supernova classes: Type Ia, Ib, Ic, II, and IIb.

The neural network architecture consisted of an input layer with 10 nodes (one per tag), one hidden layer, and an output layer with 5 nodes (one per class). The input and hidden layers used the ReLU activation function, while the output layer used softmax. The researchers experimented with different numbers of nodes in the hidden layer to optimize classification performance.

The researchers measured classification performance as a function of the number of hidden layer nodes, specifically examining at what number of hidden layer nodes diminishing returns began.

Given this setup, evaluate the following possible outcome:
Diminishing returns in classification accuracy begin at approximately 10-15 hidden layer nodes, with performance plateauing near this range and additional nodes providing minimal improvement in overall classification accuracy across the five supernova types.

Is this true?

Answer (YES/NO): NO